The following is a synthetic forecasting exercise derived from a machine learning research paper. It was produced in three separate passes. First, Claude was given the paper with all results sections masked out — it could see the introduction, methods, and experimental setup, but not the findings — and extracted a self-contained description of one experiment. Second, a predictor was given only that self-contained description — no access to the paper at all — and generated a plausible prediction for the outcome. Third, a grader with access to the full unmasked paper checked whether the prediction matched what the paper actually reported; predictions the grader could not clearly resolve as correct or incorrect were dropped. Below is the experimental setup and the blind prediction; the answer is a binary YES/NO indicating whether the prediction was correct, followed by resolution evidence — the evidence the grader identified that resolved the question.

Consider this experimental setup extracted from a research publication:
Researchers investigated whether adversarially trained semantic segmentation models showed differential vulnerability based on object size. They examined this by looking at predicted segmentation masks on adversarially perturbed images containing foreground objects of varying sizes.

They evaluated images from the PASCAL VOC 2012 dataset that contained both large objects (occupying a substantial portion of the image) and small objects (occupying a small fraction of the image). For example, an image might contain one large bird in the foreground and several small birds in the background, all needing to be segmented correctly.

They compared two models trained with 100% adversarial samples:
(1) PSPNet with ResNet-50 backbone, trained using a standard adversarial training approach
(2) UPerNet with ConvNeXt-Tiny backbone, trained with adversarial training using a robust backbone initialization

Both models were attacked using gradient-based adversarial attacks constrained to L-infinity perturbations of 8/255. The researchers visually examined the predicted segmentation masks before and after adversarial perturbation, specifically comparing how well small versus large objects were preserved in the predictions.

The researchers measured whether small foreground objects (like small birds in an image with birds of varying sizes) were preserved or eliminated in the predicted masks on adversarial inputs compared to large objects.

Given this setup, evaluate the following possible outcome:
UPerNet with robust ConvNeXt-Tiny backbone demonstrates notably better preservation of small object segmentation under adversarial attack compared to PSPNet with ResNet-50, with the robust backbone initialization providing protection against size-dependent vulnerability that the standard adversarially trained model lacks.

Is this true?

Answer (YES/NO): NO